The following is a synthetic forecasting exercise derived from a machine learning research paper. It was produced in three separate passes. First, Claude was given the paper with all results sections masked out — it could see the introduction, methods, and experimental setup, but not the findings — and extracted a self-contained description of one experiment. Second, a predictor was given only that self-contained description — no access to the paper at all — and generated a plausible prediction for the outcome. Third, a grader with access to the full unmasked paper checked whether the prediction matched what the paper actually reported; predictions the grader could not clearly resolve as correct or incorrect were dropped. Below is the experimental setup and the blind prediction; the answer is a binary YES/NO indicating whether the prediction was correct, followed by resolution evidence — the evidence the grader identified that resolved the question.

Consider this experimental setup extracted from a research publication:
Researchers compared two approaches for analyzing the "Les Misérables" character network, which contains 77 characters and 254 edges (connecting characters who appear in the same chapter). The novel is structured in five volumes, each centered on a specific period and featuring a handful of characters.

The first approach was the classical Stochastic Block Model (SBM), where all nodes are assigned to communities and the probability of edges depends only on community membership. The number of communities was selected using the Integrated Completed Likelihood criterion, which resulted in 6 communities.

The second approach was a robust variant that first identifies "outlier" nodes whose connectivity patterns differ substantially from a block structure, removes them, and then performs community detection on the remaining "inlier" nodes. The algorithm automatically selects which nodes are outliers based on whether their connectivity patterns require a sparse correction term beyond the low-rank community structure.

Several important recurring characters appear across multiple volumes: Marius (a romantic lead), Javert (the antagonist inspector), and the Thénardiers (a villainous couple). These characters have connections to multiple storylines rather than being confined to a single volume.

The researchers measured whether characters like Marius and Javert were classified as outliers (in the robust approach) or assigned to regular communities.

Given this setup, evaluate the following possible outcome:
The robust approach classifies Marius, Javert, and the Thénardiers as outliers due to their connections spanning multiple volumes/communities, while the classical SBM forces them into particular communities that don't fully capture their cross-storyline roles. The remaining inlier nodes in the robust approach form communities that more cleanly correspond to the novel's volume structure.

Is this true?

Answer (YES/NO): NO